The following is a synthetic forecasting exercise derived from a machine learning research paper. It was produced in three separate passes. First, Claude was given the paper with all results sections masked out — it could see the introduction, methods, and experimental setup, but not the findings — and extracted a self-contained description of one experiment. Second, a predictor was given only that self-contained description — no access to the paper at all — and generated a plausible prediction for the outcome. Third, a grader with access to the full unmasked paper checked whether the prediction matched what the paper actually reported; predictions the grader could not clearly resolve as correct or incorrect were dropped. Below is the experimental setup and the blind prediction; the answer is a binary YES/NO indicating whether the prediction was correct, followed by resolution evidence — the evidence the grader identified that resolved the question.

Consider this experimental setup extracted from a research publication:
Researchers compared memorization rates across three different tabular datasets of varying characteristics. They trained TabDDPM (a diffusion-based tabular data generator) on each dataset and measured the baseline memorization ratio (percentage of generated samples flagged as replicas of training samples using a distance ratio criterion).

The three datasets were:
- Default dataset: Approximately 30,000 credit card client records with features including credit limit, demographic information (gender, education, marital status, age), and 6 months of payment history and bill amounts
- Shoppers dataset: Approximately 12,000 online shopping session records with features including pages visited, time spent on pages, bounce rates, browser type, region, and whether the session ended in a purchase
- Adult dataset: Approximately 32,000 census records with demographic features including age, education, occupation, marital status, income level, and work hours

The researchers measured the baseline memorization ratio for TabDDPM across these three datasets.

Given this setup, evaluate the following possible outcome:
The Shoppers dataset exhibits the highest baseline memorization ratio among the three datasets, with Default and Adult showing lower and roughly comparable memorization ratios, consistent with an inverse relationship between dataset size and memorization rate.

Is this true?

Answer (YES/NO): NO